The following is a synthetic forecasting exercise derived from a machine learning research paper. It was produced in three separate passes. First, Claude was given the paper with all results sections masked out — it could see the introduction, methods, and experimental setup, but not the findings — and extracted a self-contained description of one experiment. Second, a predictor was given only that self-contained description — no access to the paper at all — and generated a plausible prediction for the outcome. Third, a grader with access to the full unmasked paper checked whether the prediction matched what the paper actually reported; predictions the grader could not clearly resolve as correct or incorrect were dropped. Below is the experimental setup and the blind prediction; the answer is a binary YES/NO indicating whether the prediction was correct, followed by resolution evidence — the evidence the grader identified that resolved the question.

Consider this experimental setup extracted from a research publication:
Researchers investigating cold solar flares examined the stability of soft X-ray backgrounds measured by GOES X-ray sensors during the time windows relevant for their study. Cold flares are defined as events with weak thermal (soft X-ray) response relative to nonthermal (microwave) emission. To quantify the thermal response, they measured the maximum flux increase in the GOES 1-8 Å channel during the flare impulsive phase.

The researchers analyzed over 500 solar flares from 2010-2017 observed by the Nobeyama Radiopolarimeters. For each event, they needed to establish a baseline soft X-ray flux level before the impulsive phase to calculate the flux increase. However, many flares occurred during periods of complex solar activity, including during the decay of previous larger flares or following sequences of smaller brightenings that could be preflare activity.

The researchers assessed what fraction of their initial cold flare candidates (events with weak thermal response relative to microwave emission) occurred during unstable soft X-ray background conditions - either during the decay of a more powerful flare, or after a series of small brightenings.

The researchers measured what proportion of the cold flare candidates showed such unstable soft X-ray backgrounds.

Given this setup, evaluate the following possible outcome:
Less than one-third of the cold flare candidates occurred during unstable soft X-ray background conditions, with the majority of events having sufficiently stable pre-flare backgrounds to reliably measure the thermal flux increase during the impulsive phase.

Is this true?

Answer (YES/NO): NO